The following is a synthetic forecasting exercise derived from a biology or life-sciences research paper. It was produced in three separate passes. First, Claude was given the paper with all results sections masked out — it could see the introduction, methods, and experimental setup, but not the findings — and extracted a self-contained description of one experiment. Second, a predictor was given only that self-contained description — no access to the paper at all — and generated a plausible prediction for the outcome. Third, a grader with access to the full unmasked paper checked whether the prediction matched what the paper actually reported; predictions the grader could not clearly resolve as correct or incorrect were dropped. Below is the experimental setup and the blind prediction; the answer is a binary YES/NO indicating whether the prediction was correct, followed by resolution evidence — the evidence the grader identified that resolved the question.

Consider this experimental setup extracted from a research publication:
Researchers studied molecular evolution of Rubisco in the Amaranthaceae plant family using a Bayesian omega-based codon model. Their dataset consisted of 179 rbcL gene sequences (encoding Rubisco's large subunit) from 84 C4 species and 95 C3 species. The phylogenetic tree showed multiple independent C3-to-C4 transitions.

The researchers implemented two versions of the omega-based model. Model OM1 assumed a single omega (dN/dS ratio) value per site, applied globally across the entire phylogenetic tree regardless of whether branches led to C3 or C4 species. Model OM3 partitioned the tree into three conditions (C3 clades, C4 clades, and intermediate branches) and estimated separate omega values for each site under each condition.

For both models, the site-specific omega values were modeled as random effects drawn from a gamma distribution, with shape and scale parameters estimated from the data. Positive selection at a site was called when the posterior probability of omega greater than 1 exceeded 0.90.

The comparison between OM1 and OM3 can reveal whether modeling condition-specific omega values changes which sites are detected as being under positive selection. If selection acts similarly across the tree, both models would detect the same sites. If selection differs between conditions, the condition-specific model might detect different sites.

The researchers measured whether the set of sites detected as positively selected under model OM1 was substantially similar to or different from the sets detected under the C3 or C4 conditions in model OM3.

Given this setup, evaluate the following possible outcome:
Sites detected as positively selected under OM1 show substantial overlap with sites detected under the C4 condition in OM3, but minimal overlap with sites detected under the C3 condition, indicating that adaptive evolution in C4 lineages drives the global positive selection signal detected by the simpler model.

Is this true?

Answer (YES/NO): NO